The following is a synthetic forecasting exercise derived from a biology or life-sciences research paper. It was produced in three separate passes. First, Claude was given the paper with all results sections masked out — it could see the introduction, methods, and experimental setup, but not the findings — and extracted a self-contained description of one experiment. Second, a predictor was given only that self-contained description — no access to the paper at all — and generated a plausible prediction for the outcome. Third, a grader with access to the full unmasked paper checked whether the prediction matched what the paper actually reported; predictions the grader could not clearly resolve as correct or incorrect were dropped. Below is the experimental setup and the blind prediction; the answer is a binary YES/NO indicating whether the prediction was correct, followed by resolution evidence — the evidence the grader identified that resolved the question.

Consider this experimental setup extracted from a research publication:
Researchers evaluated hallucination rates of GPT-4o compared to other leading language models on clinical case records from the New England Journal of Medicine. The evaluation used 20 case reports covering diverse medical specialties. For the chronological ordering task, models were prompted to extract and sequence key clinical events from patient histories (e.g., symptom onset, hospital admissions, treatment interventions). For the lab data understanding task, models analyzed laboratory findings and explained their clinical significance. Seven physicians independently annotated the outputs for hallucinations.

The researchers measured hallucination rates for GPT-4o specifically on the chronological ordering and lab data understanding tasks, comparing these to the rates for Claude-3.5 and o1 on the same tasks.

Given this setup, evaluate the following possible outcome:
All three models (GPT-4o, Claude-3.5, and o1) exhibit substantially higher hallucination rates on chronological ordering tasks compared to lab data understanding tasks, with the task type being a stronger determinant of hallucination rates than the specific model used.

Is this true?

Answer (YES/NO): NO